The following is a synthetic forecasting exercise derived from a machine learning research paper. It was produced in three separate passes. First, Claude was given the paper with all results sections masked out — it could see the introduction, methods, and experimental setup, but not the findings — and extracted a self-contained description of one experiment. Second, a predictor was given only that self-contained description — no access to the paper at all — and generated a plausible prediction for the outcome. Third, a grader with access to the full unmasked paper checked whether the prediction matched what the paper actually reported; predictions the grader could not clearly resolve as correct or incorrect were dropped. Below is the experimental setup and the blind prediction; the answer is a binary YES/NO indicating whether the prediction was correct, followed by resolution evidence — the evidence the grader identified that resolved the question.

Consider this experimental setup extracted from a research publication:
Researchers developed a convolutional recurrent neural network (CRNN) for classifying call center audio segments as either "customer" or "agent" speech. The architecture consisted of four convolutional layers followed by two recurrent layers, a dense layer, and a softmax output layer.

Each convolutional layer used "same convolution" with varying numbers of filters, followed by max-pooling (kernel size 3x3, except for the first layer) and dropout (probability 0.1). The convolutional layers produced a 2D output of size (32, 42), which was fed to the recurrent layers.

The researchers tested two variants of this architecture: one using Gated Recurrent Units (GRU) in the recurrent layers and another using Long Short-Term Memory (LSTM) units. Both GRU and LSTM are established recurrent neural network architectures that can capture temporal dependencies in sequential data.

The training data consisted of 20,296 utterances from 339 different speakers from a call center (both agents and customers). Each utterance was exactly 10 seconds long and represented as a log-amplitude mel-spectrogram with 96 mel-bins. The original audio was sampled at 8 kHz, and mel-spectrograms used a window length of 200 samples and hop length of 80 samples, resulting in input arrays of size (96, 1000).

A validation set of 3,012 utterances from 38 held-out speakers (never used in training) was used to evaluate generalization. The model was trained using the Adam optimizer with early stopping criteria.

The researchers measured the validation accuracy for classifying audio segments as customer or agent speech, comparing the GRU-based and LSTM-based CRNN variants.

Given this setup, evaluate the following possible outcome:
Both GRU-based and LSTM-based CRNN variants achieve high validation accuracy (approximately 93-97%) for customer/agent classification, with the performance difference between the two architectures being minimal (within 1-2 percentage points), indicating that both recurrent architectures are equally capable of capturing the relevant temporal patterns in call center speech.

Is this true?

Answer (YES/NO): YES